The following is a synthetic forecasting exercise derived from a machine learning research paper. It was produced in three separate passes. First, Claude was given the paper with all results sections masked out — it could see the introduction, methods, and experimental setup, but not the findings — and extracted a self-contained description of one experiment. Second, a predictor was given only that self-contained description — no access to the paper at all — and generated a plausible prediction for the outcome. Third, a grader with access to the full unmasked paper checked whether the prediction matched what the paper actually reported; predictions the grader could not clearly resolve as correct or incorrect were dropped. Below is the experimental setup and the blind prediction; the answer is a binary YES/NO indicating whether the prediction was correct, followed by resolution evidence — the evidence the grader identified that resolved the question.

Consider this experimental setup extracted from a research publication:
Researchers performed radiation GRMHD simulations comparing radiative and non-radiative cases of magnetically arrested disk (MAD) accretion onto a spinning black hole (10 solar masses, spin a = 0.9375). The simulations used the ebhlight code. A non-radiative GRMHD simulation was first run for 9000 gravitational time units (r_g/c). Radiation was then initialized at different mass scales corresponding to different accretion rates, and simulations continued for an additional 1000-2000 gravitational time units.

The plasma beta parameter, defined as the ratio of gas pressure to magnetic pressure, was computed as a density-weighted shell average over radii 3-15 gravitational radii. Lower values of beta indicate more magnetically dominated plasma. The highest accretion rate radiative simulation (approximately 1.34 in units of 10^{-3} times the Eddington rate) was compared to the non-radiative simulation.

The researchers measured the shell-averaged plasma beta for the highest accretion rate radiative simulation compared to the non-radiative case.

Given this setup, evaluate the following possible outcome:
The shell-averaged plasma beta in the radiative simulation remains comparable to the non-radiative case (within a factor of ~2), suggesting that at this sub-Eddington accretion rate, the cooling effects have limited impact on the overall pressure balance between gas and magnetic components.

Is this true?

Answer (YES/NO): NO